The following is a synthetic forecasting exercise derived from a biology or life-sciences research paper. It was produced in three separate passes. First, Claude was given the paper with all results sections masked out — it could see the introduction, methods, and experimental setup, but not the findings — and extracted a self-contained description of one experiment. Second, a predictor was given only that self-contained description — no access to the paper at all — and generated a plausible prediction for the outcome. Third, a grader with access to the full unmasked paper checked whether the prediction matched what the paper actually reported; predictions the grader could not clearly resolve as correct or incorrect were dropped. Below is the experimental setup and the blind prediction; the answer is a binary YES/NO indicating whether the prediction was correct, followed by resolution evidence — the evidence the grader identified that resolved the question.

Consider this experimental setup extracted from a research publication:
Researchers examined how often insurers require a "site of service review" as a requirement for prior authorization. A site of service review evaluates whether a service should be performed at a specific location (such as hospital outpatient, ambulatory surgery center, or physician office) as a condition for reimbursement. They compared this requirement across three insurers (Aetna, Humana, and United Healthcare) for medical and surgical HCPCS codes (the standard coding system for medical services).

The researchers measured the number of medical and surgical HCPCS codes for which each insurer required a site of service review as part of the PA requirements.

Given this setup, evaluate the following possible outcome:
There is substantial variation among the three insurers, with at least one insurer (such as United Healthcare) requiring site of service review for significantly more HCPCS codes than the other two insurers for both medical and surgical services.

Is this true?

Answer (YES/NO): NO